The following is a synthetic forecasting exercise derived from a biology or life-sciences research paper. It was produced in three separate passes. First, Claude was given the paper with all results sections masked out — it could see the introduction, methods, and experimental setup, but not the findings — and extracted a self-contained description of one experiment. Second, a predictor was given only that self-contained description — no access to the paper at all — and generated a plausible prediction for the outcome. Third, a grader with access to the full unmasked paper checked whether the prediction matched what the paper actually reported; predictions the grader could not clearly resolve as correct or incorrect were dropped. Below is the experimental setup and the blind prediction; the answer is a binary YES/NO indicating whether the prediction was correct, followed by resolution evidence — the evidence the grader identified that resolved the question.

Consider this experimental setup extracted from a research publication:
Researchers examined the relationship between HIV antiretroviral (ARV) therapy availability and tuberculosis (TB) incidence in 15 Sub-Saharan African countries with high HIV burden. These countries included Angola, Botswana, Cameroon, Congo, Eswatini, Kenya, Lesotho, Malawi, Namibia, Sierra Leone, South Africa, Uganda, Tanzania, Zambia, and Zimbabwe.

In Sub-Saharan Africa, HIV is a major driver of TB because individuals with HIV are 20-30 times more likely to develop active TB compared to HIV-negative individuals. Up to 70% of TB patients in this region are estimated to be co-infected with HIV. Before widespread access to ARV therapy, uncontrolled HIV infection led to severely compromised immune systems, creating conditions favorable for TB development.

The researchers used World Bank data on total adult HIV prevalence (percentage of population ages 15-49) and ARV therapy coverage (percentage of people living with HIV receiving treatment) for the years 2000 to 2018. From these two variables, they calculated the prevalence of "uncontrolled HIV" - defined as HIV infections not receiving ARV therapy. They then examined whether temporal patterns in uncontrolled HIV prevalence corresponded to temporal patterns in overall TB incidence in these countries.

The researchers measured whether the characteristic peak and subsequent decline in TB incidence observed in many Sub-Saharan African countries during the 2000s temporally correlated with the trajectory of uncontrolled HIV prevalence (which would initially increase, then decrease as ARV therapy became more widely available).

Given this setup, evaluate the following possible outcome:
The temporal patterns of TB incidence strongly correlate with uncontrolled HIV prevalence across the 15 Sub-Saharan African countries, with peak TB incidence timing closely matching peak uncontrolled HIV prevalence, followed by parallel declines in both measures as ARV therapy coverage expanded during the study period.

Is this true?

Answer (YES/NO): NO